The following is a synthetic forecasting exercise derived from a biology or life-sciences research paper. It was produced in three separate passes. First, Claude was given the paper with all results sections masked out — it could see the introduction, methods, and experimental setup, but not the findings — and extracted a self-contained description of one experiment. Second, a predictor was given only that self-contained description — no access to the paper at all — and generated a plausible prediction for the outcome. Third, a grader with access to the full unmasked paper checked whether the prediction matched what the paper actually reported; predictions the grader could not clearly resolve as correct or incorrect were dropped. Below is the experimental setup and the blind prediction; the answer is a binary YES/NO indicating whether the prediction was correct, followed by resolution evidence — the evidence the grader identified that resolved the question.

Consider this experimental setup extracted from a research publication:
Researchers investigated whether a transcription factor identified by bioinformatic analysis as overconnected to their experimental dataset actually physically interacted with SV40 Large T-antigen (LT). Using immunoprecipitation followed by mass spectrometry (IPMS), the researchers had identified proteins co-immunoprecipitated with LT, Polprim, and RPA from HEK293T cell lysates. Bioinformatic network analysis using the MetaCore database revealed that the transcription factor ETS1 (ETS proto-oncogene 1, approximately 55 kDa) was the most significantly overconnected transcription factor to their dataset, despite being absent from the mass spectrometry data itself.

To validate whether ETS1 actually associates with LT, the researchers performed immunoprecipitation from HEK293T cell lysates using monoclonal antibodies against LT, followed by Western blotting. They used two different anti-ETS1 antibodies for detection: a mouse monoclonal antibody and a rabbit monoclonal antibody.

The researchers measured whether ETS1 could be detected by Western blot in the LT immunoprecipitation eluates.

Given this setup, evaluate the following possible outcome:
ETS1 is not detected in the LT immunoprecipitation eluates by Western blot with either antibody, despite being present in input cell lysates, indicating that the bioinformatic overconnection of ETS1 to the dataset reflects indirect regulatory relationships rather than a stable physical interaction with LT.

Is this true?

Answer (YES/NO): NO